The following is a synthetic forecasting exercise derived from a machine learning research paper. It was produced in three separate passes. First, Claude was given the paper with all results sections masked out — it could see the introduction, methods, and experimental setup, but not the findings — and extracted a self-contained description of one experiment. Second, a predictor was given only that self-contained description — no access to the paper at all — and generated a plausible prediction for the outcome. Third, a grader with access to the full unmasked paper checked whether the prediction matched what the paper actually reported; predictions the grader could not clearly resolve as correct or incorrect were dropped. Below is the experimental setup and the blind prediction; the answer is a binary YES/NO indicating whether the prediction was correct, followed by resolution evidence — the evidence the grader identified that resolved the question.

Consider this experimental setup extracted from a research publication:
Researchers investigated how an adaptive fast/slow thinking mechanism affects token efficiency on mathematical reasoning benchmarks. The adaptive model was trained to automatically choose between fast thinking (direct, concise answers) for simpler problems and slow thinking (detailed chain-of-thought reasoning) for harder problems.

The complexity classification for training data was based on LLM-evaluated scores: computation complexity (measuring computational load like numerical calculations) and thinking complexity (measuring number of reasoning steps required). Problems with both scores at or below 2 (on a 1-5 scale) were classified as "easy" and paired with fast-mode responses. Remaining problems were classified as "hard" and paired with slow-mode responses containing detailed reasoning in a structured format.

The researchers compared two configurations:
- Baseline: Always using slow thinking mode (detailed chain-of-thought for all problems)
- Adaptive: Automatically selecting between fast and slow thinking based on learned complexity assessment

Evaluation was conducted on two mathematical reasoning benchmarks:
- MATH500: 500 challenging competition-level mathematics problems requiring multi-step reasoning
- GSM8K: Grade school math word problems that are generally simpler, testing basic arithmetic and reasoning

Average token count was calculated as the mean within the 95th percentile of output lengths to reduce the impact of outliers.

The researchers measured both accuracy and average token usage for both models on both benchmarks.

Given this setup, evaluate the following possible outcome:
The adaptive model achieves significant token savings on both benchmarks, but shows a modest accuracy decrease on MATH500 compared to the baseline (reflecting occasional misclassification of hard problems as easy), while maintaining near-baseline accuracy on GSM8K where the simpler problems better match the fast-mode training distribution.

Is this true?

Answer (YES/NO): NO